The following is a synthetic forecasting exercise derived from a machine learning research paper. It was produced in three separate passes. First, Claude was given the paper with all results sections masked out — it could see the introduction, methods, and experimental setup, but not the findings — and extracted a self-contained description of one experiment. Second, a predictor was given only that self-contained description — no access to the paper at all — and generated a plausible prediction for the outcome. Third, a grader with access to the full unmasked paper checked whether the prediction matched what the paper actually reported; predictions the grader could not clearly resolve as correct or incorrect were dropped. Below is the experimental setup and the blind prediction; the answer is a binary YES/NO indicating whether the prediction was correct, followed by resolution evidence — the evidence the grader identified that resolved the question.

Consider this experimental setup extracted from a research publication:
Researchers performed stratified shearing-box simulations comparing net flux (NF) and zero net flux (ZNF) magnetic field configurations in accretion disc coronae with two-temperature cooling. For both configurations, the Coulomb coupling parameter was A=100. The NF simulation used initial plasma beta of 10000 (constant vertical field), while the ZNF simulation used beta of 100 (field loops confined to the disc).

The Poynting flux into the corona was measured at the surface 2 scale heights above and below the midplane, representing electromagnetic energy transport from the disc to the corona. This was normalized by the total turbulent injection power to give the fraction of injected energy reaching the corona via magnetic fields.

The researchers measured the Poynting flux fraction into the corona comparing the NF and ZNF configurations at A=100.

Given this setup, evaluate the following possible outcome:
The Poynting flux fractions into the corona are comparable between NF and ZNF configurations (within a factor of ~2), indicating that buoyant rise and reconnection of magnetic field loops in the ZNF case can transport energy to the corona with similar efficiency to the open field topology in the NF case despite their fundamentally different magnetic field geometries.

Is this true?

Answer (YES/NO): YES